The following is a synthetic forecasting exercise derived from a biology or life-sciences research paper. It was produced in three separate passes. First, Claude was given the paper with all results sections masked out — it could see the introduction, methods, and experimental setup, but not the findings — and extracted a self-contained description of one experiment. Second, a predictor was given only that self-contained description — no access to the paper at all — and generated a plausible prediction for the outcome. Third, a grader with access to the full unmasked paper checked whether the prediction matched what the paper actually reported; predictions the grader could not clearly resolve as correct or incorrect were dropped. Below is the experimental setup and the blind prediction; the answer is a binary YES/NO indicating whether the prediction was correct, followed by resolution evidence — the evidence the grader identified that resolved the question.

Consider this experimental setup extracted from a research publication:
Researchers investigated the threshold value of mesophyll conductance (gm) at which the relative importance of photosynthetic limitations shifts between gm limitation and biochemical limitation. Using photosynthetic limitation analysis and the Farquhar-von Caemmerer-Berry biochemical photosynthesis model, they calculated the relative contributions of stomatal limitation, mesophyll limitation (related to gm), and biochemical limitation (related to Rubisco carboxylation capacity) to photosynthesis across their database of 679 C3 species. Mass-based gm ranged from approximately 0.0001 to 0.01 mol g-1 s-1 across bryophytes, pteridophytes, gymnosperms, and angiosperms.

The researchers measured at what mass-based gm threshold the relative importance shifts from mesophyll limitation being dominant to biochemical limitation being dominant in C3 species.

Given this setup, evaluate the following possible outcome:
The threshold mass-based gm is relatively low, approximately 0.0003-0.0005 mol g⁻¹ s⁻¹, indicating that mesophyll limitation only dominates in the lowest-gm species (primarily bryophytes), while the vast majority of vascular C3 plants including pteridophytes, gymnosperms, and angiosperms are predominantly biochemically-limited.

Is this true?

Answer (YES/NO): NO